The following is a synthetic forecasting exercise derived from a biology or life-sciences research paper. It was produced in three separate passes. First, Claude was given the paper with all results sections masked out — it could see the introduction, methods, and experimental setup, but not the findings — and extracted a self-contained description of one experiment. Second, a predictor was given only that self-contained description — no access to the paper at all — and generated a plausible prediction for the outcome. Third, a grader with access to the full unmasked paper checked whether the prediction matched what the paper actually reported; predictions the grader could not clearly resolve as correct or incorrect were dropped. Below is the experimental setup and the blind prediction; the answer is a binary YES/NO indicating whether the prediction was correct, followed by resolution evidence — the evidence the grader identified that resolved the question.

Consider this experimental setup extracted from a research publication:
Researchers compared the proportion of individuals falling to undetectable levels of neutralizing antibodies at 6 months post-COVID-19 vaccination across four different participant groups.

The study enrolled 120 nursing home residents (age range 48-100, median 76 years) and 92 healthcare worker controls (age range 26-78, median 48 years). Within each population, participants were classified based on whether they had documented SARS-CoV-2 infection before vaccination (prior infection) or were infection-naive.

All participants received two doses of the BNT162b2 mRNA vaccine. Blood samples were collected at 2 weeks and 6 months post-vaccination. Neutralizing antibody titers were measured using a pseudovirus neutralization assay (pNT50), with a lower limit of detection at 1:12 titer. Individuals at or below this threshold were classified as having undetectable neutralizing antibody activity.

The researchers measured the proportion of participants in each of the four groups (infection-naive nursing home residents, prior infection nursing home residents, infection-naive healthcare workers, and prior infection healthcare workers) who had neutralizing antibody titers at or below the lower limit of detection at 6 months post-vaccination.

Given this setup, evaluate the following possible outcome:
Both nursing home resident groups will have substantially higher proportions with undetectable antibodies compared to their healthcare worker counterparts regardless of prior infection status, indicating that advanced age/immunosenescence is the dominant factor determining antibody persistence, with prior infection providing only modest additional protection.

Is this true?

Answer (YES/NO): NO